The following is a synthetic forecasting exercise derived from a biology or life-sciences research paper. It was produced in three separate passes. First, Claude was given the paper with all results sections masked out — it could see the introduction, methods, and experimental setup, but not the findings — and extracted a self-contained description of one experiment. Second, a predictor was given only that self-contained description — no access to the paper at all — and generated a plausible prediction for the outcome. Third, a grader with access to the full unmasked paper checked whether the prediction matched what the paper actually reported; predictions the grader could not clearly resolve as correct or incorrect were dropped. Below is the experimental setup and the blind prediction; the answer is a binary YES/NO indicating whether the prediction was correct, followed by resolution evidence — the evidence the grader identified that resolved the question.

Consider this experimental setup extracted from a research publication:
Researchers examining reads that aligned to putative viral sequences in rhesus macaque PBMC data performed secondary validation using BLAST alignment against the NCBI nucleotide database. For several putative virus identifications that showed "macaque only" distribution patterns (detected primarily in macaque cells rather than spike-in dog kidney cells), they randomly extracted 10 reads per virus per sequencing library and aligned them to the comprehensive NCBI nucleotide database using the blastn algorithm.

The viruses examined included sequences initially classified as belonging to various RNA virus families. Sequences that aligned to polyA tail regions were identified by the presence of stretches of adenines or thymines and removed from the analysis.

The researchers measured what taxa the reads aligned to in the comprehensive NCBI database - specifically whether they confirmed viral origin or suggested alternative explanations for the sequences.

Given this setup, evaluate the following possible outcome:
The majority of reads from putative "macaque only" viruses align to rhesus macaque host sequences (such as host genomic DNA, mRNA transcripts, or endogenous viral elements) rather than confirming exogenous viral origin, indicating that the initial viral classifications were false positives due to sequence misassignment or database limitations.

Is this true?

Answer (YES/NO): NO